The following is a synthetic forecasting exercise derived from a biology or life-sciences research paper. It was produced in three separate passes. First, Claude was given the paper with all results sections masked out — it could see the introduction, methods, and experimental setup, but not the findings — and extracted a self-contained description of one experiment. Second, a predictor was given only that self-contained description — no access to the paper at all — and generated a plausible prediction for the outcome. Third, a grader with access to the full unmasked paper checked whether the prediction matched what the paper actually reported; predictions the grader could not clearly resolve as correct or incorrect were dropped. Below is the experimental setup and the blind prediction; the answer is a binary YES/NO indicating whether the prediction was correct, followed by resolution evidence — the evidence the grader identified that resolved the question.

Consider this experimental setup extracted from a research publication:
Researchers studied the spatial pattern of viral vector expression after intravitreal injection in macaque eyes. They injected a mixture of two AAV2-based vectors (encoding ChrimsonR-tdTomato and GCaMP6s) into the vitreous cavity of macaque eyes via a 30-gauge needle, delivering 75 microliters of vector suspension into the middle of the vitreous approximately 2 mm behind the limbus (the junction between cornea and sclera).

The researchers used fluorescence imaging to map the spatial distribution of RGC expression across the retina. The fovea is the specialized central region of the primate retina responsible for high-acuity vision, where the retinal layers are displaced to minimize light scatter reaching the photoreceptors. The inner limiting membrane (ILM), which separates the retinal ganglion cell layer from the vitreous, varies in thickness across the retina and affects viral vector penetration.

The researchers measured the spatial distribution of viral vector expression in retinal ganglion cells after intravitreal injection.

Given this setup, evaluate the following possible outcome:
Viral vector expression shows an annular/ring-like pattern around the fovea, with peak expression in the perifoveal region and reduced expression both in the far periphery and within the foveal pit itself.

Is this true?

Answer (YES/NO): YES